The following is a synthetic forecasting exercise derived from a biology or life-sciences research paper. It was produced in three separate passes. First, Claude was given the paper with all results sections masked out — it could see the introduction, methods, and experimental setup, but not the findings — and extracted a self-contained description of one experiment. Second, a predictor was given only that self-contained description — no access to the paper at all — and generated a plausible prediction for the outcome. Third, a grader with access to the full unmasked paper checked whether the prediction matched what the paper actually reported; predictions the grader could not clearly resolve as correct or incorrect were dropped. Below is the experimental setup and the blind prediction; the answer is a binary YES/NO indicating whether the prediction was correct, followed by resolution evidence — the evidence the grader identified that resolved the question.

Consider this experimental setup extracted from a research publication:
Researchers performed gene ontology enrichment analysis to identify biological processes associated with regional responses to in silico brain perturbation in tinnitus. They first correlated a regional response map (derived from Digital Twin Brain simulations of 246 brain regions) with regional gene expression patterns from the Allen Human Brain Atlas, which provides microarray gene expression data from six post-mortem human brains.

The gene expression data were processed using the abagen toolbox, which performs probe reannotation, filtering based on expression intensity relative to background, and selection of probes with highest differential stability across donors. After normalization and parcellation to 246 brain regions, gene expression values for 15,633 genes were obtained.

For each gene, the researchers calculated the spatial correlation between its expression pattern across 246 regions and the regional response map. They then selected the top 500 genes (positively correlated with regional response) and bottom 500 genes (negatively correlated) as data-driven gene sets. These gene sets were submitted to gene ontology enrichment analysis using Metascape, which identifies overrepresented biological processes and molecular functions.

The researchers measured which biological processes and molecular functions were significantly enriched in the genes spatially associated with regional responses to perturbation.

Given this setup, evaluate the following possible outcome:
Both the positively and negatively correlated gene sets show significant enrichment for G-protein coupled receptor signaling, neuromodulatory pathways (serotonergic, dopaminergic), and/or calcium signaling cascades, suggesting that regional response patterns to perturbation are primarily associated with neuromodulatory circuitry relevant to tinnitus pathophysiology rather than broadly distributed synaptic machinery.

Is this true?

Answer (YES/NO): NO